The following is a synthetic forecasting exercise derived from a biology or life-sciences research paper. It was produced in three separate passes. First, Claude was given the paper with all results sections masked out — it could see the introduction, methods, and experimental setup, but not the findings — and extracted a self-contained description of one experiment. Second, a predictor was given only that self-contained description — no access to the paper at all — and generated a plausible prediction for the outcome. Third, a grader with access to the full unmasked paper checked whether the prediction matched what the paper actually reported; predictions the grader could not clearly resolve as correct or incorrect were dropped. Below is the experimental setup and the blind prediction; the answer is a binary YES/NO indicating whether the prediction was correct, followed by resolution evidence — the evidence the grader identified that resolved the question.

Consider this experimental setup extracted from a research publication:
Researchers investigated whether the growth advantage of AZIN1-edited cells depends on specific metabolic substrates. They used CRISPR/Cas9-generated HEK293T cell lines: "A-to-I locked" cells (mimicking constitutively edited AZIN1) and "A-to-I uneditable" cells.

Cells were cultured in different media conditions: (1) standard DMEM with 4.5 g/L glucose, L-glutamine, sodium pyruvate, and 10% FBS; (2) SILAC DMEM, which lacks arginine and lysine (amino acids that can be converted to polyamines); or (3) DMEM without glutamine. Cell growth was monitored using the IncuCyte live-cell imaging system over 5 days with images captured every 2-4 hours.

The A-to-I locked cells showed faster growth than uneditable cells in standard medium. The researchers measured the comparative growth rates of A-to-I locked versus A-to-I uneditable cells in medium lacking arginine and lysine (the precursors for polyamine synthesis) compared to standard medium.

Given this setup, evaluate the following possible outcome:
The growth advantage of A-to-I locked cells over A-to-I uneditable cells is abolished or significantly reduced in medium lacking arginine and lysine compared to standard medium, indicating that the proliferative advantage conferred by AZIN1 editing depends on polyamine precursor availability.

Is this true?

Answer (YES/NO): NO